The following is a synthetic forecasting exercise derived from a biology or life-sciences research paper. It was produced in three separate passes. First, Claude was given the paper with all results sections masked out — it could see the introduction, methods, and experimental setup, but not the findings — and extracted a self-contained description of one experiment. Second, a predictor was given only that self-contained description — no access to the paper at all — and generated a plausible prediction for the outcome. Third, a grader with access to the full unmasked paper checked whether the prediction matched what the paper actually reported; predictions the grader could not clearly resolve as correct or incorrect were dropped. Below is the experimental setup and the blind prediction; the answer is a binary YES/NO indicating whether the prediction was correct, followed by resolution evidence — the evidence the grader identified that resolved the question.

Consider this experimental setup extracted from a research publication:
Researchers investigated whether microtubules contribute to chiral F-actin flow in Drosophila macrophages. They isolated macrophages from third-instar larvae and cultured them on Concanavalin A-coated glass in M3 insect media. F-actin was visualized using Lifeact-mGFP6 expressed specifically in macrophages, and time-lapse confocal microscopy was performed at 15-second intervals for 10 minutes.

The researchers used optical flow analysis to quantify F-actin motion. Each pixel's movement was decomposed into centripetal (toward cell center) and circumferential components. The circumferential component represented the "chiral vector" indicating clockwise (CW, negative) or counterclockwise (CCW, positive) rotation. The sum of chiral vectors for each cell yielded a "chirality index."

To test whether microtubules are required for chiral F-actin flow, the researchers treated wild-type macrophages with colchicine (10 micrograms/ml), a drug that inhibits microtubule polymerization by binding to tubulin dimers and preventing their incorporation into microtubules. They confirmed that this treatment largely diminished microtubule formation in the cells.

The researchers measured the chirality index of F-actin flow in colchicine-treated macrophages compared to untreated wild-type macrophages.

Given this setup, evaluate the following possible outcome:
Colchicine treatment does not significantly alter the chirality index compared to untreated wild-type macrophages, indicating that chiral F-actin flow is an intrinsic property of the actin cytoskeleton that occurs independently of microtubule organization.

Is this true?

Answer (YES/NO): YES